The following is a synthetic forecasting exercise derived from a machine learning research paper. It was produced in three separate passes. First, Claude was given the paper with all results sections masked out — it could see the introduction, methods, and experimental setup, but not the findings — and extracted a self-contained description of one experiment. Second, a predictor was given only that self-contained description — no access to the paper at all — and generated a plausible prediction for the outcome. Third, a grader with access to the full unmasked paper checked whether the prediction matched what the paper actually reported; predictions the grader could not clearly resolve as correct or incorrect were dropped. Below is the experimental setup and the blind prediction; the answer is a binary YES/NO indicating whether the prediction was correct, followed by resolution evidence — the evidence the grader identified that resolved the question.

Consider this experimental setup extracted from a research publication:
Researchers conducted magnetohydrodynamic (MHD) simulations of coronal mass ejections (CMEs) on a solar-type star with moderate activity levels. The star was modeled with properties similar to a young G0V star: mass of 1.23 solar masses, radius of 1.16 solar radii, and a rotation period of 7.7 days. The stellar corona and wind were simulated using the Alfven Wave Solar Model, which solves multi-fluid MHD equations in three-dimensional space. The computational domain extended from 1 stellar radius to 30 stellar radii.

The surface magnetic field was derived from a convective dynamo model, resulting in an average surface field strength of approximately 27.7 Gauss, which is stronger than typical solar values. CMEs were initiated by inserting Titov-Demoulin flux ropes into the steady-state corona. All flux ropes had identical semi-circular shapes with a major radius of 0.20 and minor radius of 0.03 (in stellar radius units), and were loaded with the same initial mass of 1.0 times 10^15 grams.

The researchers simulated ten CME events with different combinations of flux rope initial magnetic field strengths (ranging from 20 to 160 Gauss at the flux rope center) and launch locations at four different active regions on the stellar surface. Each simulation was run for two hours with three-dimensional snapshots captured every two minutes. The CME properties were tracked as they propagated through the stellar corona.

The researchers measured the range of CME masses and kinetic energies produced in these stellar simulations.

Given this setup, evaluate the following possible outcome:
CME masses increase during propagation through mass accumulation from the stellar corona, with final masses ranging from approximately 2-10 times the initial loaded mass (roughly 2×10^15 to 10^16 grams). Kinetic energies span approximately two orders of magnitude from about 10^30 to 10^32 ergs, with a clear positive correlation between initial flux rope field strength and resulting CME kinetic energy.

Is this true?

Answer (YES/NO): NO